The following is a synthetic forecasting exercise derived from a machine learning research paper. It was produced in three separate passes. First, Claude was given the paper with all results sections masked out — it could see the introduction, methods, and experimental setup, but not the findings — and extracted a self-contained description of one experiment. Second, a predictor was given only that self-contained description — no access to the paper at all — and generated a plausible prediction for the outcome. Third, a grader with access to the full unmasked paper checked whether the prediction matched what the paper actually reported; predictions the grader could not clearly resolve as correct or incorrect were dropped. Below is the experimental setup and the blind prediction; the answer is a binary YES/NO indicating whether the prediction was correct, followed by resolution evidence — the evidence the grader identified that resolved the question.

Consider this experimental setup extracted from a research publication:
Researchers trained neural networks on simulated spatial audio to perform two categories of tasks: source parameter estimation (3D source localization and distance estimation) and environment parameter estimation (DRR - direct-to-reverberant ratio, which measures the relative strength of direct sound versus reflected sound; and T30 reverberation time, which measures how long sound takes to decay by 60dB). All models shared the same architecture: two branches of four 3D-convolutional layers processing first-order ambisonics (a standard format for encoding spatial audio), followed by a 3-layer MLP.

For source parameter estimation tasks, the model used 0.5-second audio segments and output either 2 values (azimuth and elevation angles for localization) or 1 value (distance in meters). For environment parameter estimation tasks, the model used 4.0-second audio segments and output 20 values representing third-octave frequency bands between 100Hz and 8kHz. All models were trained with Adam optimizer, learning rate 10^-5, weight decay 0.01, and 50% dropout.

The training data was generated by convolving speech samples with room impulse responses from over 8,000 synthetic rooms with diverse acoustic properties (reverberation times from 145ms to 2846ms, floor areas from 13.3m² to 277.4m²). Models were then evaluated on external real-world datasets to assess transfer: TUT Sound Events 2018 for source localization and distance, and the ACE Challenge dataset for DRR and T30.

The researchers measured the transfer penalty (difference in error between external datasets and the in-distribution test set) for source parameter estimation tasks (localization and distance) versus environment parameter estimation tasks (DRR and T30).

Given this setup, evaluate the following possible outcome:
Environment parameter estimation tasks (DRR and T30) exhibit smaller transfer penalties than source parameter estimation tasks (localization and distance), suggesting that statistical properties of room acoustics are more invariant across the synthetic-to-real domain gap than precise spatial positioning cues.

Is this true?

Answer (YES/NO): NO